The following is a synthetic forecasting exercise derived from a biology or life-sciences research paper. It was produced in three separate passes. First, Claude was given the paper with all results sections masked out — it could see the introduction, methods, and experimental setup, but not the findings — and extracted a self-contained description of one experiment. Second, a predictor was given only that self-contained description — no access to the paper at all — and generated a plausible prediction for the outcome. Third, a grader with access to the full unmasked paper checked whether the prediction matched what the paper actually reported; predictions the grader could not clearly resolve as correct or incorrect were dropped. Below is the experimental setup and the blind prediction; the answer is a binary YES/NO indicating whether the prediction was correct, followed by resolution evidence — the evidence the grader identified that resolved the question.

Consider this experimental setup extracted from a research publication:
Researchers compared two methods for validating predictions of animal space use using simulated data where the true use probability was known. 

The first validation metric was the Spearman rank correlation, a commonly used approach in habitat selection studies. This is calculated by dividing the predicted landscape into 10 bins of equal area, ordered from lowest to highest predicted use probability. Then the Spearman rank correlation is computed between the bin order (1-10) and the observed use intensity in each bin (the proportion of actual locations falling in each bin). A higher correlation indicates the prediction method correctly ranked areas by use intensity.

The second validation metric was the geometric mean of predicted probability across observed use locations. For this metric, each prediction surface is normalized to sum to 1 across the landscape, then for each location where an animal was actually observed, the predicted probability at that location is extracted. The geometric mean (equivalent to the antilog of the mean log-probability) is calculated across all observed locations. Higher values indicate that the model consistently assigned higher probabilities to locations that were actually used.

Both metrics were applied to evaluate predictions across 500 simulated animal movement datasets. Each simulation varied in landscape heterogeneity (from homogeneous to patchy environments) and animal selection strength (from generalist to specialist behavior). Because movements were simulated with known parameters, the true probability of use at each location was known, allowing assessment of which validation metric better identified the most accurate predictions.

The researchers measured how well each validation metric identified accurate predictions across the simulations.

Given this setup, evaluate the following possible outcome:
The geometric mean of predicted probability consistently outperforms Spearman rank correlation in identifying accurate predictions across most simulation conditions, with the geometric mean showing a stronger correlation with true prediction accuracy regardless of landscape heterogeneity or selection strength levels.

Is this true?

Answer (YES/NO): NO